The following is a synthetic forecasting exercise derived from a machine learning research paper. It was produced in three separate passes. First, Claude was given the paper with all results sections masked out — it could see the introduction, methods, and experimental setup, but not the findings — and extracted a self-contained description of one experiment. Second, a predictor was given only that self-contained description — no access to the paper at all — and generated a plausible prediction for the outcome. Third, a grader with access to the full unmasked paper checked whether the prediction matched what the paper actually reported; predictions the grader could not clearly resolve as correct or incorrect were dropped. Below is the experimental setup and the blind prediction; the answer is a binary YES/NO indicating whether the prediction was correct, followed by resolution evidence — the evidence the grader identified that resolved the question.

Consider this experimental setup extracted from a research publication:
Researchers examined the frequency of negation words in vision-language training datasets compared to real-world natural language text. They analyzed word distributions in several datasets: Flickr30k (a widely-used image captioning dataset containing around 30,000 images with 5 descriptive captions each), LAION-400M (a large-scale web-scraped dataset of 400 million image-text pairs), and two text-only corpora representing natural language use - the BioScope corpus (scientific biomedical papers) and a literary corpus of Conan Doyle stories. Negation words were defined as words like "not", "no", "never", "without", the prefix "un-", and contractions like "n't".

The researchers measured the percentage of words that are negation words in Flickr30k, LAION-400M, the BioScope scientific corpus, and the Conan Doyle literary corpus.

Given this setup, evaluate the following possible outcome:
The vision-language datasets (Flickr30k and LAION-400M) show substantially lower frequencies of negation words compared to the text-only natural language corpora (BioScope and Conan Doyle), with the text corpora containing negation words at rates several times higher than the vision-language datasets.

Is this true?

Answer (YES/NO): YES